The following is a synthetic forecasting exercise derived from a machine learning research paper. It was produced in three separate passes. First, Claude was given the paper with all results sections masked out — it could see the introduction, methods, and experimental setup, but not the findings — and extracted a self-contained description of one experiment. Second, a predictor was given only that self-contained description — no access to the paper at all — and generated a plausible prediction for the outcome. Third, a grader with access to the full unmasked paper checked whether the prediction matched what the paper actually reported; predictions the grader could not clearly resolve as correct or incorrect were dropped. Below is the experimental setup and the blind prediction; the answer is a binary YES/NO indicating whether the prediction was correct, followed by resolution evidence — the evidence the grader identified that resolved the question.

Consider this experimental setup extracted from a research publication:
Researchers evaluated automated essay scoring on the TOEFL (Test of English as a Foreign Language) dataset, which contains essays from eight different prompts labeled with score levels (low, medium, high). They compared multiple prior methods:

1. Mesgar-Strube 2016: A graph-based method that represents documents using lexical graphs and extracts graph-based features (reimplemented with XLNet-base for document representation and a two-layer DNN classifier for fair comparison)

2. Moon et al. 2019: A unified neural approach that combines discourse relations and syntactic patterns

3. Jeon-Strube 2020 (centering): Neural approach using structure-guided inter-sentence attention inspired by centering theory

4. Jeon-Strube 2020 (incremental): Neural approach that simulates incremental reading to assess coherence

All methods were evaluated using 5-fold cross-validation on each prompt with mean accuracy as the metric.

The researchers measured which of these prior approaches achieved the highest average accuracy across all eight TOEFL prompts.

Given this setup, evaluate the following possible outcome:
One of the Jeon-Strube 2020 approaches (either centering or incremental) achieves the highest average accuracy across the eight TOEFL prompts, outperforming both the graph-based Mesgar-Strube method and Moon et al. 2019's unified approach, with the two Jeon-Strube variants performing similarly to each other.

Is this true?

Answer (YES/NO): YES